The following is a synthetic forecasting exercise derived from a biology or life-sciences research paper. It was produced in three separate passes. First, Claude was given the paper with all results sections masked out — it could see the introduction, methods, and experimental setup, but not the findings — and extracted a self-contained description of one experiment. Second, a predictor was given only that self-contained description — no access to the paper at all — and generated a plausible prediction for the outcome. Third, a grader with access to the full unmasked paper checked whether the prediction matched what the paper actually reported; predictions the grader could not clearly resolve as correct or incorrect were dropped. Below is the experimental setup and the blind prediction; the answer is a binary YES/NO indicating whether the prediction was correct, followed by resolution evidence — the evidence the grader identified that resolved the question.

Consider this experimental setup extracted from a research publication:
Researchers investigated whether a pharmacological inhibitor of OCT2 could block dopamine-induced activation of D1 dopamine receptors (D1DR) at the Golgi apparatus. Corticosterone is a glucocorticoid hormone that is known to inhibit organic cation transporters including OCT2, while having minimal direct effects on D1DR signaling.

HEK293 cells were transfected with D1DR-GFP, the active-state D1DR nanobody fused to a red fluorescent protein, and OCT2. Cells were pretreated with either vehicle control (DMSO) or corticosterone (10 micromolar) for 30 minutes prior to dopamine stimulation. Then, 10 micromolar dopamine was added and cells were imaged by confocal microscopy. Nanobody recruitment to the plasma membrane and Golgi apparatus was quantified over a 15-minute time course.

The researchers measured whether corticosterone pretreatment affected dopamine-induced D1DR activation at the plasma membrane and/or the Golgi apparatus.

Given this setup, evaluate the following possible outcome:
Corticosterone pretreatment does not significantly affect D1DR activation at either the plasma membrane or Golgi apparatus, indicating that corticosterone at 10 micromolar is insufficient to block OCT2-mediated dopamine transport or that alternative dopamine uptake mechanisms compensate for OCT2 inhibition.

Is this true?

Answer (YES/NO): NO